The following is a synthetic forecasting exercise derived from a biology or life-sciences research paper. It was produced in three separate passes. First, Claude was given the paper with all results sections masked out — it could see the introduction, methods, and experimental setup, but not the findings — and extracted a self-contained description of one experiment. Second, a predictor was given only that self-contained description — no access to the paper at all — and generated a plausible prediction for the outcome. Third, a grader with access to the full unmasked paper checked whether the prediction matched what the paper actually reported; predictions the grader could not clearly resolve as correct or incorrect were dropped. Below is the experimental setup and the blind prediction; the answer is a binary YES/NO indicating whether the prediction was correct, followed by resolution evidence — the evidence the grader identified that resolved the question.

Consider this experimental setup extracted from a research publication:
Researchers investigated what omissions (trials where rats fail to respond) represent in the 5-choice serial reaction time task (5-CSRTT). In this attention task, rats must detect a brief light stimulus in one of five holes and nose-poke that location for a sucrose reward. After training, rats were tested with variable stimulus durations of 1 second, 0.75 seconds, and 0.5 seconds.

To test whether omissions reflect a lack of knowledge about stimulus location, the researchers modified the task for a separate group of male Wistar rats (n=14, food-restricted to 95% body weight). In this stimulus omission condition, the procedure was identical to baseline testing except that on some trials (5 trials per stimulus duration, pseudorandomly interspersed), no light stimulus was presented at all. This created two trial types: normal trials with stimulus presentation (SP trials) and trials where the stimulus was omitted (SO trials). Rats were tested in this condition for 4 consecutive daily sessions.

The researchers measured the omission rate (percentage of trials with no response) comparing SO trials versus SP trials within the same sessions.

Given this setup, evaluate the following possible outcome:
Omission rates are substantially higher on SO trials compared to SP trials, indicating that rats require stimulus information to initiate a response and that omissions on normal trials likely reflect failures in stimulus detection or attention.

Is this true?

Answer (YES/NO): YES